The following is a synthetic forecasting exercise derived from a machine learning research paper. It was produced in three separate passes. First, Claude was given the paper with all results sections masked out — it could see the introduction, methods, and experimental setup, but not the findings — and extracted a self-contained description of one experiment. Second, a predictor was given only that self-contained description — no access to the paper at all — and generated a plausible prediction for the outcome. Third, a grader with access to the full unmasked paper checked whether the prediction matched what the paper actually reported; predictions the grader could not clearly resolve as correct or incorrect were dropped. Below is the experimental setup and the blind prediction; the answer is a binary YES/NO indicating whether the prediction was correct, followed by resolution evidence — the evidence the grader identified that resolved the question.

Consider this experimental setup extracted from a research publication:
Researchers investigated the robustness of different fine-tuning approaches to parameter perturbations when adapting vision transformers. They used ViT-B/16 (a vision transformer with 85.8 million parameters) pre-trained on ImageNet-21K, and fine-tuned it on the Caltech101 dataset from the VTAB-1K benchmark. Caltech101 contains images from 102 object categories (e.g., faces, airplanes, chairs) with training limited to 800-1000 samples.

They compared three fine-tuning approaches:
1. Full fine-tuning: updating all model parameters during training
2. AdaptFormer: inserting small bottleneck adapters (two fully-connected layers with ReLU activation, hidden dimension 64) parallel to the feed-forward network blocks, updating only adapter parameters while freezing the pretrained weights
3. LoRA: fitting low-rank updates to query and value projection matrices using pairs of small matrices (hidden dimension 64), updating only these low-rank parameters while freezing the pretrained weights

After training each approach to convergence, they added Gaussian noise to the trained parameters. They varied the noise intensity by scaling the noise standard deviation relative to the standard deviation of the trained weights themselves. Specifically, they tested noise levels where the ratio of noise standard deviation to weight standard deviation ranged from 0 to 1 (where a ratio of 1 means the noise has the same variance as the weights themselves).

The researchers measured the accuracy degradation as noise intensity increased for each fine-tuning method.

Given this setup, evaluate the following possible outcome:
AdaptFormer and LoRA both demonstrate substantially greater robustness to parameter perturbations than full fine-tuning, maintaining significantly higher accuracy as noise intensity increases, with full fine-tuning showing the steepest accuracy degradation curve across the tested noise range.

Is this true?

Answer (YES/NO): YES